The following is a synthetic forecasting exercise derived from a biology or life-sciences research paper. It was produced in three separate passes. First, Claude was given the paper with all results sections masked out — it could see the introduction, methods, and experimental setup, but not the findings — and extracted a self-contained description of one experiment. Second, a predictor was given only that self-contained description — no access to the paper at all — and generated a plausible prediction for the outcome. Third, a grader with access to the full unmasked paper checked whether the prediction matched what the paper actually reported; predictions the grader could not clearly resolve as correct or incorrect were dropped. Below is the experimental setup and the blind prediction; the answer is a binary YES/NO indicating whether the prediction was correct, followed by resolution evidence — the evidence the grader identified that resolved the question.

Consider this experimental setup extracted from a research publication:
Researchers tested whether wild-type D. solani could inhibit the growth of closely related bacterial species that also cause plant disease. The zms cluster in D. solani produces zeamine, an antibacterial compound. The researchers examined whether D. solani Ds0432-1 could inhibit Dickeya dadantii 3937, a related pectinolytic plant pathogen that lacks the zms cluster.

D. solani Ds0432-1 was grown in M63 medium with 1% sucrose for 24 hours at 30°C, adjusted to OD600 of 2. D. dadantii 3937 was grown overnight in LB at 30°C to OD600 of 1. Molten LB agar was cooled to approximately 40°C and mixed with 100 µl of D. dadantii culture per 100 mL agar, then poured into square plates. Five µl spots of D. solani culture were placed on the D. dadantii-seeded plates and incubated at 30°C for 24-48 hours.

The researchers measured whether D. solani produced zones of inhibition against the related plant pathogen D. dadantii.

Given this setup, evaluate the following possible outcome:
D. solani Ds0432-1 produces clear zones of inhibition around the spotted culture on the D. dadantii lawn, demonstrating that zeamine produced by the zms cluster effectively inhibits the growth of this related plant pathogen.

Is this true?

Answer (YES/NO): NO